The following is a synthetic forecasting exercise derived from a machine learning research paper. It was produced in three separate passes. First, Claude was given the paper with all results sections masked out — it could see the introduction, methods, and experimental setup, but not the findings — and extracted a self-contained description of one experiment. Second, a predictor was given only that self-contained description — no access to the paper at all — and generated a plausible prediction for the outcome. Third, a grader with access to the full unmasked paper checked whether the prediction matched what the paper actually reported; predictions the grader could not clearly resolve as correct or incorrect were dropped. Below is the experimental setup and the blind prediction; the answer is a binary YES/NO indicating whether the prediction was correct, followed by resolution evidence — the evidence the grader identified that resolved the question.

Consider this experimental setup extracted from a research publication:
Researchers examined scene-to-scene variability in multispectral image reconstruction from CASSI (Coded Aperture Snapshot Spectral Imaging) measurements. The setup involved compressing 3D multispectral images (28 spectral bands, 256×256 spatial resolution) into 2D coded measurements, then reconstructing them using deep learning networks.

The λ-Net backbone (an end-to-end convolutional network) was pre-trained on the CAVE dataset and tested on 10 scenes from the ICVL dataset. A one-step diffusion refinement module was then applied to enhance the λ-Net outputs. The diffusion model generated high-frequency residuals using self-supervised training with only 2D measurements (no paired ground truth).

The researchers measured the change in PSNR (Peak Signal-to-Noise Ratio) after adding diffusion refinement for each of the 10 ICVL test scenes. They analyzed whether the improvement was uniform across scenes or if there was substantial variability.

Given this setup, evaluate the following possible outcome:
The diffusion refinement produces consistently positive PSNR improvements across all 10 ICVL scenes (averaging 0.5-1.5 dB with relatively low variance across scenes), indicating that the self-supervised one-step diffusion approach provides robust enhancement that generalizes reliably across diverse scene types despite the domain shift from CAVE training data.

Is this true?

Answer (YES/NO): NO